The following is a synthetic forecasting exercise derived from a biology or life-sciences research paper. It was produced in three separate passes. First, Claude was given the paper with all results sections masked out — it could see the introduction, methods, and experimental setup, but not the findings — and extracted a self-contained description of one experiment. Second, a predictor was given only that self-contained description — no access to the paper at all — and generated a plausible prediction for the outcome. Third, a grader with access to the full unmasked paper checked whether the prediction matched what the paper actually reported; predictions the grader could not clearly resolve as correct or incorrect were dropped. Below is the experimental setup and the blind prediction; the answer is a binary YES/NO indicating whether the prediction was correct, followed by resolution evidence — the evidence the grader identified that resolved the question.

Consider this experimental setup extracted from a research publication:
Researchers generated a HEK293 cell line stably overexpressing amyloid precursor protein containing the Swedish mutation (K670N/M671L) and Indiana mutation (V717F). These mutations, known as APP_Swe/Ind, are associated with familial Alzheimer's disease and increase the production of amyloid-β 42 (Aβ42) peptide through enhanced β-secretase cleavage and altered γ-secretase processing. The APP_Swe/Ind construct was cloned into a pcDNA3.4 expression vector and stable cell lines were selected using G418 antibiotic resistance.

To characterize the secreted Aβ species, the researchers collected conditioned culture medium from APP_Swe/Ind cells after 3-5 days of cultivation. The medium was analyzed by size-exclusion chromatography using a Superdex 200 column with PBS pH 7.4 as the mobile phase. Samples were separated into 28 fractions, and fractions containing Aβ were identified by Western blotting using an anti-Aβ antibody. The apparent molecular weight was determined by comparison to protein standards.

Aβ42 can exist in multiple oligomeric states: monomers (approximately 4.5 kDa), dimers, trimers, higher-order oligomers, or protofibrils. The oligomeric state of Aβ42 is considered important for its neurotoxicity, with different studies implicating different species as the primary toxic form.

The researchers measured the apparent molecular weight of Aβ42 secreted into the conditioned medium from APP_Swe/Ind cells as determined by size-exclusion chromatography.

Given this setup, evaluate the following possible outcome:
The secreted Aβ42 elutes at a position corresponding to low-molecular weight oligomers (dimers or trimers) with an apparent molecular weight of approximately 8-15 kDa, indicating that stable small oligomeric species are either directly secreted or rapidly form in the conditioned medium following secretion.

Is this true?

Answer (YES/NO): NO